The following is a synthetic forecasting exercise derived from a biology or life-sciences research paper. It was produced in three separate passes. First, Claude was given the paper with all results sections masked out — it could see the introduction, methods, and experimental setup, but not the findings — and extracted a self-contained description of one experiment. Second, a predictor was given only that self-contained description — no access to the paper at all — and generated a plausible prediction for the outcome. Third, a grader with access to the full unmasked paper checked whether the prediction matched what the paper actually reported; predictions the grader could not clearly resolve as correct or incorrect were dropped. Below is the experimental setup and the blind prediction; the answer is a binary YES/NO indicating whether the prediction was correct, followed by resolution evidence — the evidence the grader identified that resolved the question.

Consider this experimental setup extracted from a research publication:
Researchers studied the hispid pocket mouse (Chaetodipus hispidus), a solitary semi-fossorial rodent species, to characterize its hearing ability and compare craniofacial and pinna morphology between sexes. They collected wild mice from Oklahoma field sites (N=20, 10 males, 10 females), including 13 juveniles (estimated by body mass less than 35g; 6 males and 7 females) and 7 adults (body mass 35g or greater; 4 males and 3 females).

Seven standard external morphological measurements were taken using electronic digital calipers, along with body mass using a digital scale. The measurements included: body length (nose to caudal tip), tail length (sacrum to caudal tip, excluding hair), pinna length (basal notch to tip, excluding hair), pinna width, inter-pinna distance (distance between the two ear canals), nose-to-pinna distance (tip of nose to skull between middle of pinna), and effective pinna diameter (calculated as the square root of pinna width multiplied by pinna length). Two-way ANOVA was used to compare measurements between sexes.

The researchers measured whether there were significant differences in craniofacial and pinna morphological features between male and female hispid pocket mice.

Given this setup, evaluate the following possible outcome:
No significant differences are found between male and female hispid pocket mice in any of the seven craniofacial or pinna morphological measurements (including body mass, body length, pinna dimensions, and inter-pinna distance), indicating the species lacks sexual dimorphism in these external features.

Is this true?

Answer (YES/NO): YES